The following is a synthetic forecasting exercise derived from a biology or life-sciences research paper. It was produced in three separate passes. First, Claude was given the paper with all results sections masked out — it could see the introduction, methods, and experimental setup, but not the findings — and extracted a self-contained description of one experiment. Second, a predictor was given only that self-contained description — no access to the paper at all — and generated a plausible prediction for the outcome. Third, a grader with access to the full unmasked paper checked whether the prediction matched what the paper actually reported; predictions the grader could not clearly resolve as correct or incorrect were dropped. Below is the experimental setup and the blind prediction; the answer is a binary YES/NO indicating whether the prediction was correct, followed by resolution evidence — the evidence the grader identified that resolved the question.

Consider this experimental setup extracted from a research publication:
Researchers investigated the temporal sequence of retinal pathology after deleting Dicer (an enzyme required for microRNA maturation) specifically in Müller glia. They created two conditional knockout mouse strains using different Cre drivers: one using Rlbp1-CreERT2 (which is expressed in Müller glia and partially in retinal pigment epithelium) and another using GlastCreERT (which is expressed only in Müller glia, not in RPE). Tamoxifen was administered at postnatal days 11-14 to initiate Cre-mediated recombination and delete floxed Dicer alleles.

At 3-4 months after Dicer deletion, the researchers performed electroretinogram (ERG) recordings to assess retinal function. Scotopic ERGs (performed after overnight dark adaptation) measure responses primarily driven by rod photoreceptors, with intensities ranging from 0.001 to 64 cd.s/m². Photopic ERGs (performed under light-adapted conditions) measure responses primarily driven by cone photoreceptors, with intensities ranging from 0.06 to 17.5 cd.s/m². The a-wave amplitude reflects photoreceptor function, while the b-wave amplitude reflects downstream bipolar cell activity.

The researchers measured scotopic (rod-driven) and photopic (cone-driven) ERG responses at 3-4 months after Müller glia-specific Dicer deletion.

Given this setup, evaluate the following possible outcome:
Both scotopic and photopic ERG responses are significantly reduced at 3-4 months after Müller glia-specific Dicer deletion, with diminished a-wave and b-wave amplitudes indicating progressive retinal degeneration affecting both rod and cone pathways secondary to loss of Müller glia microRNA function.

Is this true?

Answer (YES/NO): NO